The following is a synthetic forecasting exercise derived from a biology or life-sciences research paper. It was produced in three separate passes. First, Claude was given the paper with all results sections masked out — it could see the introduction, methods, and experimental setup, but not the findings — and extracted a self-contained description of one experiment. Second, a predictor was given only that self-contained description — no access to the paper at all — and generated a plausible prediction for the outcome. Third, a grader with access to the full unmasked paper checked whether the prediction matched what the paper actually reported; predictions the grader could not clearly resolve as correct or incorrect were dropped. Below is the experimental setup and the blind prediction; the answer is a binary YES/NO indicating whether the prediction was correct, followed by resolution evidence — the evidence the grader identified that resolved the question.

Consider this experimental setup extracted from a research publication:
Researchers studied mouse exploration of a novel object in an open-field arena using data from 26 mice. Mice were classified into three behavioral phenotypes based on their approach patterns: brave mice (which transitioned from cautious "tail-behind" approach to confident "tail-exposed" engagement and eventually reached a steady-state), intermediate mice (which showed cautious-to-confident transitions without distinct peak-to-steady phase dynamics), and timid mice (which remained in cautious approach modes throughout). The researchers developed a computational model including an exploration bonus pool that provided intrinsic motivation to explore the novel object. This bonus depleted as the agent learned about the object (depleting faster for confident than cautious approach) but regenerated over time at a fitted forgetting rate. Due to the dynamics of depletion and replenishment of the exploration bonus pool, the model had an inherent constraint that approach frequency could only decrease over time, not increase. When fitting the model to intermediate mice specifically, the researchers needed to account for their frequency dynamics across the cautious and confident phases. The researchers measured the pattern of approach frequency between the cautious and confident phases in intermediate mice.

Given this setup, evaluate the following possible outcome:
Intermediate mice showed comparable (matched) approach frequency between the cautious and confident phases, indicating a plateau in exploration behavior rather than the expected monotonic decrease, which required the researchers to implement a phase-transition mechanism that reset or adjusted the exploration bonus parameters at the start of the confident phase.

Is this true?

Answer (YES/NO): NO